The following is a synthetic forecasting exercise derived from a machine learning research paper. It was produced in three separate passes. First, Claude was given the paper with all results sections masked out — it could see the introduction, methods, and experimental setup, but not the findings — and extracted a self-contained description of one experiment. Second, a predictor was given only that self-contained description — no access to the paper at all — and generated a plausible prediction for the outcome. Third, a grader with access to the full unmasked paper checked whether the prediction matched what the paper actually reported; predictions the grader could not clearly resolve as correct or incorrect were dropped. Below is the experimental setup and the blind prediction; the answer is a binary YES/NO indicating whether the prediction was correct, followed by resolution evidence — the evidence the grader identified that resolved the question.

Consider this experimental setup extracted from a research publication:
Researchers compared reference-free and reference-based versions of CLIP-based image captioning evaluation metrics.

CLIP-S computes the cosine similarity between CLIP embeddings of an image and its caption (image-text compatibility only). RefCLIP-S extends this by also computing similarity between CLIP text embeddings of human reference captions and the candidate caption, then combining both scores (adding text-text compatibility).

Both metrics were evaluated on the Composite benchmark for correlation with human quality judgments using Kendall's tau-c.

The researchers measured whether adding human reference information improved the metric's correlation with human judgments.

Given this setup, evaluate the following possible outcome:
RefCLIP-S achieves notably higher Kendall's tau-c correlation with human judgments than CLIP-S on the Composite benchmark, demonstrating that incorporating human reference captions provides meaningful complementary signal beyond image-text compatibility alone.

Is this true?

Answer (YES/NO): YES